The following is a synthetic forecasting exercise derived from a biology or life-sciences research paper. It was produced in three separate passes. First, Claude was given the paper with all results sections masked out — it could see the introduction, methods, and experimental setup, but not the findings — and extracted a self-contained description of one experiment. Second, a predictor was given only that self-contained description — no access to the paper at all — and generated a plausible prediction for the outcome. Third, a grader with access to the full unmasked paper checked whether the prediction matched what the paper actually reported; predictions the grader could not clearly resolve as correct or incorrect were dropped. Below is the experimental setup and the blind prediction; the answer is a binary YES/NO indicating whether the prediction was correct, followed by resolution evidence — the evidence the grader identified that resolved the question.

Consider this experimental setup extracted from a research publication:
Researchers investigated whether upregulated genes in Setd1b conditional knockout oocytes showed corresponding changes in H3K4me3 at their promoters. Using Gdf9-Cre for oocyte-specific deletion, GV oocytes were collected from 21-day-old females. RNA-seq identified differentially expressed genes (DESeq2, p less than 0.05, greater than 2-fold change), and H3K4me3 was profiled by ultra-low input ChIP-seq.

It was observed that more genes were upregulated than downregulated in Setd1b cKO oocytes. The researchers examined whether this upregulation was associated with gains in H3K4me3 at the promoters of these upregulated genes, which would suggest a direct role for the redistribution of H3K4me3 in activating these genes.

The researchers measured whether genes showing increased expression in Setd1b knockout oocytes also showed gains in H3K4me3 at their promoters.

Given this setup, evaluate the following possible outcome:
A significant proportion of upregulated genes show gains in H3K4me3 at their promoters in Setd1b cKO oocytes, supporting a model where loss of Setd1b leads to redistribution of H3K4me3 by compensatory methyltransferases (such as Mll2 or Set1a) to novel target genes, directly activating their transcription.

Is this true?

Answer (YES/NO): NO